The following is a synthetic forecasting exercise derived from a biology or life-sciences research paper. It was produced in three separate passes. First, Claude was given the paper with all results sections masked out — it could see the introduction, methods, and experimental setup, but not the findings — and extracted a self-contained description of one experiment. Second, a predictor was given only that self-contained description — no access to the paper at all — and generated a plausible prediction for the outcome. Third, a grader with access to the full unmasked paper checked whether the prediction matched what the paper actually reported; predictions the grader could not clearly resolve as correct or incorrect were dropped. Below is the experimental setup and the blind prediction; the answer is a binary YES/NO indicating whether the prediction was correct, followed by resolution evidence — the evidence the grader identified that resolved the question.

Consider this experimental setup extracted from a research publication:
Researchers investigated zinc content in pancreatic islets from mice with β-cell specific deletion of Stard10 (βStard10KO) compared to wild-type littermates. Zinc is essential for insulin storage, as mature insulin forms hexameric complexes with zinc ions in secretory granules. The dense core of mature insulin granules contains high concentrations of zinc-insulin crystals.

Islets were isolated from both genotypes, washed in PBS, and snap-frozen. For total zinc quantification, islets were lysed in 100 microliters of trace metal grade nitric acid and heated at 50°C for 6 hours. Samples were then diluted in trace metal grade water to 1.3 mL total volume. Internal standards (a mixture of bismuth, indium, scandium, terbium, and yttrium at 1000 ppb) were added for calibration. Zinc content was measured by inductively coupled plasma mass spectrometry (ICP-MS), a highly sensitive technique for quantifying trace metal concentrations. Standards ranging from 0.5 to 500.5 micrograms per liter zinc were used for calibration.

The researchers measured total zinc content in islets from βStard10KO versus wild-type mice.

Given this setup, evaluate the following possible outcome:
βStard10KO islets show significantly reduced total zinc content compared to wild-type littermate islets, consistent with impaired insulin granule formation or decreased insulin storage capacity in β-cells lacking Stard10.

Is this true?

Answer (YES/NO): NO